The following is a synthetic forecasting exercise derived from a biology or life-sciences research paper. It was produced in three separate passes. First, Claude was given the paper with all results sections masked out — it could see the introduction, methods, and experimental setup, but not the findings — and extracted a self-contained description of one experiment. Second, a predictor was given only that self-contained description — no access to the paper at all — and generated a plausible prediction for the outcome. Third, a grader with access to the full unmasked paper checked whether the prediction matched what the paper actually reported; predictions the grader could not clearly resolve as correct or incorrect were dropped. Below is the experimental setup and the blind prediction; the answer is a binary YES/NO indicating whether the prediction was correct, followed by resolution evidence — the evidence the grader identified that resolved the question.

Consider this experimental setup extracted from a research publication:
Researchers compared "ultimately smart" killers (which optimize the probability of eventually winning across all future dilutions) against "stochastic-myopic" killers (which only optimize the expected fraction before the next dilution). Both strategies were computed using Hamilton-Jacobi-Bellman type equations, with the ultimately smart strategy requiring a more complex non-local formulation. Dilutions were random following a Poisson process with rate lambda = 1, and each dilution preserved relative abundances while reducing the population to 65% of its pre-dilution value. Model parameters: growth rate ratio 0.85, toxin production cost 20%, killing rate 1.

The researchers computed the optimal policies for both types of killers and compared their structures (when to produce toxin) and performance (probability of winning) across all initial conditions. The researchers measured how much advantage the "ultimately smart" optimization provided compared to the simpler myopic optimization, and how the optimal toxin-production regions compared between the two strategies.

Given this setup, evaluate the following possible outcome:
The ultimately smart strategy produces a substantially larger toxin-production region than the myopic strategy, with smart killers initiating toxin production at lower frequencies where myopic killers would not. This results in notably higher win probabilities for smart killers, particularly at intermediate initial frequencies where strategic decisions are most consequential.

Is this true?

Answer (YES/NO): NO